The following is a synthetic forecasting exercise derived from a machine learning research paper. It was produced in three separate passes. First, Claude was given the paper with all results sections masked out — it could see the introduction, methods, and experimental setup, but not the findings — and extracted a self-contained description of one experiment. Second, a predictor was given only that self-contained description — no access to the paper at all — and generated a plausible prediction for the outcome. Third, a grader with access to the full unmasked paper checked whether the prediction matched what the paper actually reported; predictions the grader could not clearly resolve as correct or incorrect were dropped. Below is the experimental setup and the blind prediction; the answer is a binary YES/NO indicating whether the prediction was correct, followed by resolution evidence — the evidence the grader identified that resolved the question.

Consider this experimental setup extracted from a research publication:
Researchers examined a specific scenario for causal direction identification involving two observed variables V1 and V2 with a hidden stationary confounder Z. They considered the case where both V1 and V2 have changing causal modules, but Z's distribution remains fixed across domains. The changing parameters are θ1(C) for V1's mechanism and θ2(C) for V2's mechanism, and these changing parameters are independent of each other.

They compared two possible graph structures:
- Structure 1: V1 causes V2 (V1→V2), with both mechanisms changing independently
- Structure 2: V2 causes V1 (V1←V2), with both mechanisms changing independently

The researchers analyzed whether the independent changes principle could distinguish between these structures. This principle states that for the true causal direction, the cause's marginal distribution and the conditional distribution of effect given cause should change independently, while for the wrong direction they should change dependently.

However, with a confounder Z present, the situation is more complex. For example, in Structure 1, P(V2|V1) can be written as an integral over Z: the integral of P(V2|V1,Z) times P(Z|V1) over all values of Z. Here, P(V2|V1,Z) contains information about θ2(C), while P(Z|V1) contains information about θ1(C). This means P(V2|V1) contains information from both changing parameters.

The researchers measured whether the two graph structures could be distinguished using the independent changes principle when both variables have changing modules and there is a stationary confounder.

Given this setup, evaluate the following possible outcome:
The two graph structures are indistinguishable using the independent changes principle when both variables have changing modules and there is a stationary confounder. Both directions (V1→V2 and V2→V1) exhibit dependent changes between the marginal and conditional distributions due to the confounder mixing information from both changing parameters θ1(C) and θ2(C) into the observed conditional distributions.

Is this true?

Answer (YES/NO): YES